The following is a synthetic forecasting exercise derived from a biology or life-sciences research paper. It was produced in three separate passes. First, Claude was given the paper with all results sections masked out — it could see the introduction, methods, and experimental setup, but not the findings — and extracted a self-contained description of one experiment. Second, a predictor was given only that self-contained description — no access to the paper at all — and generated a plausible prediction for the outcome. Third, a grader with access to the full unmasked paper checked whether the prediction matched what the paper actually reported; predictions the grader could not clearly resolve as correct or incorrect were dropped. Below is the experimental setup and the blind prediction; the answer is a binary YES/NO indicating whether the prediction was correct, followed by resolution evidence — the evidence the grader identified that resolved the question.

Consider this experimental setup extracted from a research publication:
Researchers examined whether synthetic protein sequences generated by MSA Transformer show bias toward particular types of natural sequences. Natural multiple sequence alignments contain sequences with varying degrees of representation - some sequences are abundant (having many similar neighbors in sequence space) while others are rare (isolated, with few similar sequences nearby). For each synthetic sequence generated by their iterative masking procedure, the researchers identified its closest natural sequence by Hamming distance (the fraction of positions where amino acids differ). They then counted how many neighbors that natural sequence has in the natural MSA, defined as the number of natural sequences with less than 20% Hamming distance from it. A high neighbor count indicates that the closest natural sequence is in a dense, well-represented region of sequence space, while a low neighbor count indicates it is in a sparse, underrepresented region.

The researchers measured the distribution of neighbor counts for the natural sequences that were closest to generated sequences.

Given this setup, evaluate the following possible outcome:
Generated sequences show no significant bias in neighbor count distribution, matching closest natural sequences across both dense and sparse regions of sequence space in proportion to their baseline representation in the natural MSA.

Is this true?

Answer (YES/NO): YES